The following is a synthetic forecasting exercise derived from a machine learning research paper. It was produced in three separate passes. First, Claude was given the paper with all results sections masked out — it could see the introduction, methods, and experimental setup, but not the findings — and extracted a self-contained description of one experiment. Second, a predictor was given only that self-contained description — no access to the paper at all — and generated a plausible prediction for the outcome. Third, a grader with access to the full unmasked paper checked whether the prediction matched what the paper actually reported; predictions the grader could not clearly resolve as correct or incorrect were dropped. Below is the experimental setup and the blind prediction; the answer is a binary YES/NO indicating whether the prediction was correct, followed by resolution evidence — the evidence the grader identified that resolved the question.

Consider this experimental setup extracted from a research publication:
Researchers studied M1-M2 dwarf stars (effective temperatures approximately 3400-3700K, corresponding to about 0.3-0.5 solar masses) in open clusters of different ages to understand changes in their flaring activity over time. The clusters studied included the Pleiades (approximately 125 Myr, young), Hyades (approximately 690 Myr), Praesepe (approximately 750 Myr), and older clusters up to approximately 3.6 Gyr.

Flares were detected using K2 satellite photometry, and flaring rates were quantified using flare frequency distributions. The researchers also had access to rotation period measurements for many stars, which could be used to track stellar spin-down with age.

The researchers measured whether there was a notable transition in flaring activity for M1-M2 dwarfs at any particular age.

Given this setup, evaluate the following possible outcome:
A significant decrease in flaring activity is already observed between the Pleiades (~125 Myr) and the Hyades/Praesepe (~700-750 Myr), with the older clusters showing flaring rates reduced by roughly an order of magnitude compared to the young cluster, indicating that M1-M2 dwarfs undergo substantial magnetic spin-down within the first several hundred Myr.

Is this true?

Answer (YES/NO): NO